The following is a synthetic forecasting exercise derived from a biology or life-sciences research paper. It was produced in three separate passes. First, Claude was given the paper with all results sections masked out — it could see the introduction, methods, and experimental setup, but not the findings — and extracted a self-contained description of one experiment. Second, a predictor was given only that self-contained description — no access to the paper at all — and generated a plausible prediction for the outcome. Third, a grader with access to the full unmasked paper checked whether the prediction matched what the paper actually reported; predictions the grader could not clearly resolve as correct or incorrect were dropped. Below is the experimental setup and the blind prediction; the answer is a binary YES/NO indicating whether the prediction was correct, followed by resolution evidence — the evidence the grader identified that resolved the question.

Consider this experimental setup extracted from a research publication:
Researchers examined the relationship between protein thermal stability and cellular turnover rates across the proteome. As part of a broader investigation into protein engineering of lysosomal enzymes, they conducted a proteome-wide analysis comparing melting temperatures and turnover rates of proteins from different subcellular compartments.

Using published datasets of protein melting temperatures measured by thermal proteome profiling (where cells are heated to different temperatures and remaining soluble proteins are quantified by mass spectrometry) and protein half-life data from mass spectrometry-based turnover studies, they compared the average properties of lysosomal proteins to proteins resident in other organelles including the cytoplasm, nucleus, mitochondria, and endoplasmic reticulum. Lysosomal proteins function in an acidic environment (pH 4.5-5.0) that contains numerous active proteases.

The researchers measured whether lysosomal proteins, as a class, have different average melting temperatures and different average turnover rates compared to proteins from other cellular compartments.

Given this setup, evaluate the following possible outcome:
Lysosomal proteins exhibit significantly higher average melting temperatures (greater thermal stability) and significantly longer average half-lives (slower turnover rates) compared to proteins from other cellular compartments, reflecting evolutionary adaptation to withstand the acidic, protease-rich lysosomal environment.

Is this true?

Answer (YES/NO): NO